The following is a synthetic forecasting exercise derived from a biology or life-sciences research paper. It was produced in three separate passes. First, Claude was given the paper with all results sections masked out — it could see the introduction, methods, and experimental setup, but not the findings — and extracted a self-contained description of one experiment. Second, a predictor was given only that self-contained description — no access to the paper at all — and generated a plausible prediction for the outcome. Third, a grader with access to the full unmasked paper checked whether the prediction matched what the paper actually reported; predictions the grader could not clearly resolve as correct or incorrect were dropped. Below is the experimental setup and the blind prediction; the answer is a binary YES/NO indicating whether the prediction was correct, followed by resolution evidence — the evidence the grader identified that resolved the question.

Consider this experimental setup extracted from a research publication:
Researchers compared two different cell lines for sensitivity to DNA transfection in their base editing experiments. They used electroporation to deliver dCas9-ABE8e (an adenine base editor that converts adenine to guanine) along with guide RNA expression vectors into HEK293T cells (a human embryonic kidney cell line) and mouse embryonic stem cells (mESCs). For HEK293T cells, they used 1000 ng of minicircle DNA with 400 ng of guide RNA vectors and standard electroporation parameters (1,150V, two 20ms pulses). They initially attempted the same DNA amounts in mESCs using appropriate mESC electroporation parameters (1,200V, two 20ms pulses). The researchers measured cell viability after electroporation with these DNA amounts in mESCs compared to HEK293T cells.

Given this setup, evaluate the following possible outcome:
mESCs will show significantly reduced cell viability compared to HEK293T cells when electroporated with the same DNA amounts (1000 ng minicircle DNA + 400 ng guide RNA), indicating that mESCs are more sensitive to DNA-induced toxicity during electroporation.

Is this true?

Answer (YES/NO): YES